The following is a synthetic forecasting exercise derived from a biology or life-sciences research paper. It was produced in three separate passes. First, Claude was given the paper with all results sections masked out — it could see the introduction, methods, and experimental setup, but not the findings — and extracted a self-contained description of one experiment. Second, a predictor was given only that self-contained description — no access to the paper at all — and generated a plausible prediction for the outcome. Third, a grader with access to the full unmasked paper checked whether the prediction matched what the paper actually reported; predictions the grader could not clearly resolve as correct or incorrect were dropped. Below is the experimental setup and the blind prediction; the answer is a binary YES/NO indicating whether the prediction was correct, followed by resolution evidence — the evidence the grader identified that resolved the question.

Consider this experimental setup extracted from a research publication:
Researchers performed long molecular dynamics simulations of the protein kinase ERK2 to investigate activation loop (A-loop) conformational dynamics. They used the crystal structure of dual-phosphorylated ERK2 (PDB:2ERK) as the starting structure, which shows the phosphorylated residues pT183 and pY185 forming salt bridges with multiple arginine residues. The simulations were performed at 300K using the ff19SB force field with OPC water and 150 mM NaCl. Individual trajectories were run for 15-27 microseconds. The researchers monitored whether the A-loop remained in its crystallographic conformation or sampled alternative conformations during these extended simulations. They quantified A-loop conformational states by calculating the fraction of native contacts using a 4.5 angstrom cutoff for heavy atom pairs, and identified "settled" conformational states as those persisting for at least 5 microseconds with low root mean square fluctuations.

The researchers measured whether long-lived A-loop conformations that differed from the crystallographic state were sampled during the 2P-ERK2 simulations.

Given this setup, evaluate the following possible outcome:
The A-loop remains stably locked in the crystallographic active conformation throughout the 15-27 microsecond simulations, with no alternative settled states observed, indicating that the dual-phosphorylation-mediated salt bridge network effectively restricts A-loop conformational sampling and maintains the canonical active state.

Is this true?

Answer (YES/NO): NO